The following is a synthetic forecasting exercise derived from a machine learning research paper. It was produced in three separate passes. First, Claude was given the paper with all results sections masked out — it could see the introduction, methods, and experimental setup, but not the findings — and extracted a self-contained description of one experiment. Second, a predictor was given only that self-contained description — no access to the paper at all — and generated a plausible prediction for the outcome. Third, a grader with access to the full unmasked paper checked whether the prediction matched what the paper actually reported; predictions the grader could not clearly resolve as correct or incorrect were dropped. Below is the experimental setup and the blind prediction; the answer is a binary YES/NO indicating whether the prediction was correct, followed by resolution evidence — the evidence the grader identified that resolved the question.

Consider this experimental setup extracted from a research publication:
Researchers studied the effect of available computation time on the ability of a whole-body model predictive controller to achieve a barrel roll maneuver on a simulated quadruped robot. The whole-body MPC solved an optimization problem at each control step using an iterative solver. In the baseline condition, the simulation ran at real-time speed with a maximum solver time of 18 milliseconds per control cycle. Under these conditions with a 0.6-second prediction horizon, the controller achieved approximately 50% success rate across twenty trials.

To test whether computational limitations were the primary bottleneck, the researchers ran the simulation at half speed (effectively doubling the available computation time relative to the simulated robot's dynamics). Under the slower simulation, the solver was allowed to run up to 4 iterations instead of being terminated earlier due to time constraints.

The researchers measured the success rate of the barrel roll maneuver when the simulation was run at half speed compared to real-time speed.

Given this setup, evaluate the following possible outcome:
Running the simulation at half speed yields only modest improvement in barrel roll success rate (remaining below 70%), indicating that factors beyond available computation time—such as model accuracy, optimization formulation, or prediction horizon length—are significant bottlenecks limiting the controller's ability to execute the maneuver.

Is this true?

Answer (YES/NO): NO